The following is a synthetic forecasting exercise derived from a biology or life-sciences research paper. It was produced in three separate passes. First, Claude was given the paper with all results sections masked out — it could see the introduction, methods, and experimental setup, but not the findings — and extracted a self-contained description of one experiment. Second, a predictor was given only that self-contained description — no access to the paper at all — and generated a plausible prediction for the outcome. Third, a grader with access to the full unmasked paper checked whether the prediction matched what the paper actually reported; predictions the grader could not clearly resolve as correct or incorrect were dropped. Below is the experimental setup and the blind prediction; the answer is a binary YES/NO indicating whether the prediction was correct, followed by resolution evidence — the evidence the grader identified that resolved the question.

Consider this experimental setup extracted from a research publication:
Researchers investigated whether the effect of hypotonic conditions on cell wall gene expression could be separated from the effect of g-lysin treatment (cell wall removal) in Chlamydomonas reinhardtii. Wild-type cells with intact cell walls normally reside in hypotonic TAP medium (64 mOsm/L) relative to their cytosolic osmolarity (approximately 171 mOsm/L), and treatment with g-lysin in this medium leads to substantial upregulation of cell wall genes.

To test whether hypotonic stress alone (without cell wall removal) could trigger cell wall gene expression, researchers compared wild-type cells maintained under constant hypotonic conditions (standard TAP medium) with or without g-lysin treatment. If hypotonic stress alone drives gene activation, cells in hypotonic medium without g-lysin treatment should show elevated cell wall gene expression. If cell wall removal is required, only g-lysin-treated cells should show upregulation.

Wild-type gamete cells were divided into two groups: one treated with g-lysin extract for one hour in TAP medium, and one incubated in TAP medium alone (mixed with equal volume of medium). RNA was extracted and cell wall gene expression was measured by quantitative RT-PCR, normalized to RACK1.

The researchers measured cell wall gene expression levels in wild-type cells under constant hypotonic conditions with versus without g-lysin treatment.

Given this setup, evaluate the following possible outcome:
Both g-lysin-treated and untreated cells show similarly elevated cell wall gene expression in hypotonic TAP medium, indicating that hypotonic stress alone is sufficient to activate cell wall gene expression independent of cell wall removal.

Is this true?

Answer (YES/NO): NO